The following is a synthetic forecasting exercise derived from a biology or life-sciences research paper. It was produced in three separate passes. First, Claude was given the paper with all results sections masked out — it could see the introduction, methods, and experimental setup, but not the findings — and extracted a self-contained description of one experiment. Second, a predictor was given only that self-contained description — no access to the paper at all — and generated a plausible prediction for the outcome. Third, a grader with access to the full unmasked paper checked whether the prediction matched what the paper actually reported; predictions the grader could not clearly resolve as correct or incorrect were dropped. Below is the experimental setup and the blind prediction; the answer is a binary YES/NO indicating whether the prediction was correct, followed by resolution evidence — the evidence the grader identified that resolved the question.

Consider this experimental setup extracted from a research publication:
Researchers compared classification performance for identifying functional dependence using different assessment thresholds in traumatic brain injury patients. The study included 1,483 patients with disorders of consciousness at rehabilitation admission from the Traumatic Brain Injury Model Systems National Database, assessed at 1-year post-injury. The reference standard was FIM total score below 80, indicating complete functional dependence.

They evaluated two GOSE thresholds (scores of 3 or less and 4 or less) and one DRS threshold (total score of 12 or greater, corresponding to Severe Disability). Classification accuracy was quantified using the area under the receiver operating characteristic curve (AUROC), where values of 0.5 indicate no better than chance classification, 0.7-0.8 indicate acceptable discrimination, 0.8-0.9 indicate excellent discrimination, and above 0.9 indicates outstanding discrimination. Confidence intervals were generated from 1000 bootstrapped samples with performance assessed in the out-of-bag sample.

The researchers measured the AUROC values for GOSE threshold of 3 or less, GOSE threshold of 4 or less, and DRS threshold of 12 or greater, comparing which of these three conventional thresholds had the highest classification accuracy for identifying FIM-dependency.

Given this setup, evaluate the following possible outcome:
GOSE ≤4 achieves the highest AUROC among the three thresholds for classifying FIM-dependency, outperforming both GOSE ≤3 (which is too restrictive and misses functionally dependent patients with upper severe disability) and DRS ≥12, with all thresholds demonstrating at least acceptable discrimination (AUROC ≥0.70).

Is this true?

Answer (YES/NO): NO